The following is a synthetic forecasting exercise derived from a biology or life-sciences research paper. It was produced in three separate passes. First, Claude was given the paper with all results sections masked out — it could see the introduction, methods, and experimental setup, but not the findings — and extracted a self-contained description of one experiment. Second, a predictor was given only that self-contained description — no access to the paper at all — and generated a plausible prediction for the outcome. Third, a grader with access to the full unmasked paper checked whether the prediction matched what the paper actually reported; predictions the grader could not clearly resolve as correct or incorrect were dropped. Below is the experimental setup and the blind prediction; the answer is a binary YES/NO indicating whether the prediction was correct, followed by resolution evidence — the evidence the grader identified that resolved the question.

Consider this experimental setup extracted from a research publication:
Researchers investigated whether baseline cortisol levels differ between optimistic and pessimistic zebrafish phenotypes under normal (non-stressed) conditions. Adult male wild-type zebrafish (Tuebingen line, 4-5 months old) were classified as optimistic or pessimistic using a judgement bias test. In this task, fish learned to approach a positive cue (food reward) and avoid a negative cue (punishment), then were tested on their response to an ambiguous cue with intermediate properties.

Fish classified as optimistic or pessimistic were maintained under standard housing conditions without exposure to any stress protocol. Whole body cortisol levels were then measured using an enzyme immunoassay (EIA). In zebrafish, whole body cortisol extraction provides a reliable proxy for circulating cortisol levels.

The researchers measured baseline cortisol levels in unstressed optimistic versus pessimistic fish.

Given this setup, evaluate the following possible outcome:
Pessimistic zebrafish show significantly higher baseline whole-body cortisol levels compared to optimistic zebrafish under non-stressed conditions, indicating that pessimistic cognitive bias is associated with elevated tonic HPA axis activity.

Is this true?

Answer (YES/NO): NO